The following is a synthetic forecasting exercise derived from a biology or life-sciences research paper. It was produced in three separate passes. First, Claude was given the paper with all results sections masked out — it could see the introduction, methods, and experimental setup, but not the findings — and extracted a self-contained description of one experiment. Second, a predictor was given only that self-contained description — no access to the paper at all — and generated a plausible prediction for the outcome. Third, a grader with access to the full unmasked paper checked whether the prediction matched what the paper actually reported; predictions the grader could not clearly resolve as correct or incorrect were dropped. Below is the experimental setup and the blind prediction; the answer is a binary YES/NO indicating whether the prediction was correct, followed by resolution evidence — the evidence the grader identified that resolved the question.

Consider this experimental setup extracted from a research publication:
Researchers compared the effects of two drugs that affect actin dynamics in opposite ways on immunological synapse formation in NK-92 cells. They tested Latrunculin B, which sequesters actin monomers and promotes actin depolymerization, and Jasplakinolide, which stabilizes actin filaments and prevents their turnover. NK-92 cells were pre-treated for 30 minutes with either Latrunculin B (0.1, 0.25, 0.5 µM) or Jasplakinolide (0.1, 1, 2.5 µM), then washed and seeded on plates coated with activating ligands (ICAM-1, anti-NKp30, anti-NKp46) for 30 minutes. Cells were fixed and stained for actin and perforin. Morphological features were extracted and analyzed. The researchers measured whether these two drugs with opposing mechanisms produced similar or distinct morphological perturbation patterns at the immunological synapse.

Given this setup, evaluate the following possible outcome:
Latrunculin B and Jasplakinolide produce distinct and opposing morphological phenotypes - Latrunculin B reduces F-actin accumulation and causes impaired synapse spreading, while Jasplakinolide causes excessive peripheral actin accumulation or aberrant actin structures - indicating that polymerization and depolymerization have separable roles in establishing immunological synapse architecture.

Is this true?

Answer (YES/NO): NO